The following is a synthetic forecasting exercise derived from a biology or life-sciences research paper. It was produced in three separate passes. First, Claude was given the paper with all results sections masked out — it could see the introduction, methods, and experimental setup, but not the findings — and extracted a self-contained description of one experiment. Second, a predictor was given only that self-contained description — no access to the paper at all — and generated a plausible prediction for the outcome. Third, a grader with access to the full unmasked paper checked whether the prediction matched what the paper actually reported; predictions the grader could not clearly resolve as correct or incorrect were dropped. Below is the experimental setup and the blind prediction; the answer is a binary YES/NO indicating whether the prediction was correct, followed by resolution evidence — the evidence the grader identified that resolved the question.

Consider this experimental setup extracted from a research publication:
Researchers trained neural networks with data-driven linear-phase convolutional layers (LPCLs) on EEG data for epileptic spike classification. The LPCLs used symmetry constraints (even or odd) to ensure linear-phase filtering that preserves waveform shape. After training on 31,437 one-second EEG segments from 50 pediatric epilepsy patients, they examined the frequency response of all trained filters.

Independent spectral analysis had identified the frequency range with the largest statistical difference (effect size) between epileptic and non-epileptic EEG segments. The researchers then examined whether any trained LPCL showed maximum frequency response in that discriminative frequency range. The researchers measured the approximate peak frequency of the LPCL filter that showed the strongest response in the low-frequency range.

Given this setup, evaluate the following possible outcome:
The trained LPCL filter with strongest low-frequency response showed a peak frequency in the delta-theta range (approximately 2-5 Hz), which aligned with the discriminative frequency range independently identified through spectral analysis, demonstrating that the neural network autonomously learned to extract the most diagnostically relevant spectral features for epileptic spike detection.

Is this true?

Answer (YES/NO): NO